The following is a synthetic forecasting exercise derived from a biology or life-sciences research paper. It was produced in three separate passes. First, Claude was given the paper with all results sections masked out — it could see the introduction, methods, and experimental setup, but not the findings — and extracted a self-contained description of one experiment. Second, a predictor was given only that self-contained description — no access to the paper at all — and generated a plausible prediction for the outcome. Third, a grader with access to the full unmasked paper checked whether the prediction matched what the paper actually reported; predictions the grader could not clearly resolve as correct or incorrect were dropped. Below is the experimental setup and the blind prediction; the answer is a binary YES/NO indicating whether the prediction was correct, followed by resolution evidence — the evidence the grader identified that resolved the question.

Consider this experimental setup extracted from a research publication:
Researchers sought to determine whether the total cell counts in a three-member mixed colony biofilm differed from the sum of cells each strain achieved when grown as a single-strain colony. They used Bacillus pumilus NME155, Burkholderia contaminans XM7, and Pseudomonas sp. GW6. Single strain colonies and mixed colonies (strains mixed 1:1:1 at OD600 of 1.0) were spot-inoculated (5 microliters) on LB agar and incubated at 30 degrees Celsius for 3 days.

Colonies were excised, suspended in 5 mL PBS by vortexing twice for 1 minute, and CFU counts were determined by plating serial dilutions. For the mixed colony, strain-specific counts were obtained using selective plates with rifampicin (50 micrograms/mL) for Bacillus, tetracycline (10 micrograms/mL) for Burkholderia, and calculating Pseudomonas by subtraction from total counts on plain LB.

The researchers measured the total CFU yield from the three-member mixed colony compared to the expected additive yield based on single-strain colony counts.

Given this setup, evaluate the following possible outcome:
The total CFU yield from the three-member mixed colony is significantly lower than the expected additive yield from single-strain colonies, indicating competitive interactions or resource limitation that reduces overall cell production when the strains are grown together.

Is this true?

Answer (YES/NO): YES